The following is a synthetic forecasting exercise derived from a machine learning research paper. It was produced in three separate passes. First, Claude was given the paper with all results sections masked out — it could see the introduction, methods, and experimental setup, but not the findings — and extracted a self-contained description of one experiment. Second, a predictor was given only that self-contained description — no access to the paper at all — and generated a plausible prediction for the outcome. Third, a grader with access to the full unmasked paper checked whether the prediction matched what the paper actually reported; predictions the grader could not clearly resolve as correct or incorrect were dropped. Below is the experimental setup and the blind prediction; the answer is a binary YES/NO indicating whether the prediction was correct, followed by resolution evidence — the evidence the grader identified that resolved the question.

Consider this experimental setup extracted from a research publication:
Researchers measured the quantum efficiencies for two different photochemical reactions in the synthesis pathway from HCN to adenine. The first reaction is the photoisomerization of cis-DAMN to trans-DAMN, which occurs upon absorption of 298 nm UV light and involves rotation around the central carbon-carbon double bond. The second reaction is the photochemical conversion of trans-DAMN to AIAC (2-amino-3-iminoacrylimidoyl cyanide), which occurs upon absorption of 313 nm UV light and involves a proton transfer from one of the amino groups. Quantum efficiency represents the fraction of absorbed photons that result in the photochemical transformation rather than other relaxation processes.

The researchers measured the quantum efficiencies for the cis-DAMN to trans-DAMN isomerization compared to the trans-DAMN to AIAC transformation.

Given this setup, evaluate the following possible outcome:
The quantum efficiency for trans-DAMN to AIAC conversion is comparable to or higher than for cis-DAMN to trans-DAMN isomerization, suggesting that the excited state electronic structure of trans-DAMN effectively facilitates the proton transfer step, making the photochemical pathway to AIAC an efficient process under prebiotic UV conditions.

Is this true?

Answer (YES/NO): NO